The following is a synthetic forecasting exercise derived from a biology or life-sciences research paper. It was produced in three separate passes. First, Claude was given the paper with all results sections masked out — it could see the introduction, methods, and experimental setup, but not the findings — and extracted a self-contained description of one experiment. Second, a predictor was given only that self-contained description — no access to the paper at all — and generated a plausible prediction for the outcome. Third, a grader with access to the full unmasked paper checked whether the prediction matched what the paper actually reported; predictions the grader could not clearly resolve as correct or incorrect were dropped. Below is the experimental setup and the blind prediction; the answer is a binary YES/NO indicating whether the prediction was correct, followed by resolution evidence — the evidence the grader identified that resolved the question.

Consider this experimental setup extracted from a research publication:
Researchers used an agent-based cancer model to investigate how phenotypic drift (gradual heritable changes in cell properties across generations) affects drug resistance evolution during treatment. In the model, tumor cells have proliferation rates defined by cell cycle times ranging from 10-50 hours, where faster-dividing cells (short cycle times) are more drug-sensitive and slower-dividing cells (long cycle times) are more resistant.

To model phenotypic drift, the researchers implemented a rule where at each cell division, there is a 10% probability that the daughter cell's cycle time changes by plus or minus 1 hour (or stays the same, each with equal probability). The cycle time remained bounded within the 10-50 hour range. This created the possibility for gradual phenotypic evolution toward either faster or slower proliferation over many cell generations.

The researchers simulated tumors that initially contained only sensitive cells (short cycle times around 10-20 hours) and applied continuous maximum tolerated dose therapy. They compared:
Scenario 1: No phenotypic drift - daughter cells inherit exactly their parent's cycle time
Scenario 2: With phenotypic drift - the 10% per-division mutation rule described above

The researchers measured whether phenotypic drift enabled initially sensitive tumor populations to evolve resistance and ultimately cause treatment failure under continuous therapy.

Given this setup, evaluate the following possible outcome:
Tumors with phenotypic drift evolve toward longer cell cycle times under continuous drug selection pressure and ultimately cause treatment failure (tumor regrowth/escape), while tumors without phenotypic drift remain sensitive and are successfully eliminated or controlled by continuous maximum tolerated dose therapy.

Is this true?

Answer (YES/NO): YES